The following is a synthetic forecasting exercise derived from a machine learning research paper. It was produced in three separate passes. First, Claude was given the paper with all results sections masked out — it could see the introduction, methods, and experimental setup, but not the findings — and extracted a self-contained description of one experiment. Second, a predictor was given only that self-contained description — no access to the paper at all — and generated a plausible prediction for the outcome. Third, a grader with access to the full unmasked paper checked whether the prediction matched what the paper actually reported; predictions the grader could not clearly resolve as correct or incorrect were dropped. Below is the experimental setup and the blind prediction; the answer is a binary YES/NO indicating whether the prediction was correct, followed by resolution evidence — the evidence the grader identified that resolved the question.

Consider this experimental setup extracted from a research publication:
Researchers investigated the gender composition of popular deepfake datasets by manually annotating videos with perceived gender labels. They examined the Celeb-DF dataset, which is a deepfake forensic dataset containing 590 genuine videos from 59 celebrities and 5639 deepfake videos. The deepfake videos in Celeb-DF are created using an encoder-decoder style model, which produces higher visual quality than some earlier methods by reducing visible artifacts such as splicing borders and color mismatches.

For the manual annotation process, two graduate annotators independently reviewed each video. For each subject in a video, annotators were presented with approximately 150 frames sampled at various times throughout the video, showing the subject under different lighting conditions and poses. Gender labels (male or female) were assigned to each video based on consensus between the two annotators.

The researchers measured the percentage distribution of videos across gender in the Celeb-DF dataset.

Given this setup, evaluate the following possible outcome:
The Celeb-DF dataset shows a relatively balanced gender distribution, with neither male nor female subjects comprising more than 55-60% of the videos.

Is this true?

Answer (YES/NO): NO